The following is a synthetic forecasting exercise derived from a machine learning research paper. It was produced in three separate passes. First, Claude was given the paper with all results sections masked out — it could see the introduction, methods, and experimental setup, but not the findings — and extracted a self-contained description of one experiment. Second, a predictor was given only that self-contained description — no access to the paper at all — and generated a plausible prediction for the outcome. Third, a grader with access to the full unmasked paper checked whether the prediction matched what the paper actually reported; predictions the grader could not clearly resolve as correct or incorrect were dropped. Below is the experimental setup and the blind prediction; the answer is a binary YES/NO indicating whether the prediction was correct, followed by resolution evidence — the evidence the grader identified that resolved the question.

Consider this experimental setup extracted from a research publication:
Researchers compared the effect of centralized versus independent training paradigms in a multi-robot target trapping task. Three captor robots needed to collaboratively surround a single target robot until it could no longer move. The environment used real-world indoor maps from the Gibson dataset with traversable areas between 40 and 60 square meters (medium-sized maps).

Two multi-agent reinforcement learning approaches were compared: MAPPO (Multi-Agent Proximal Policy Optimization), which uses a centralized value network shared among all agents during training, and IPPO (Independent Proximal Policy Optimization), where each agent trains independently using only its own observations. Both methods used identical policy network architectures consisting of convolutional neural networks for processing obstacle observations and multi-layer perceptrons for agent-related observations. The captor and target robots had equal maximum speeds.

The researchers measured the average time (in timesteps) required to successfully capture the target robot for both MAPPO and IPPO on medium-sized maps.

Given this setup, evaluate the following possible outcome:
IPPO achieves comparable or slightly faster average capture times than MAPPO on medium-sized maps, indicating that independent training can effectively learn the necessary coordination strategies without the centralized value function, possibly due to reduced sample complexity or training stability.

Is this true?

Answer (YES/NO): NO